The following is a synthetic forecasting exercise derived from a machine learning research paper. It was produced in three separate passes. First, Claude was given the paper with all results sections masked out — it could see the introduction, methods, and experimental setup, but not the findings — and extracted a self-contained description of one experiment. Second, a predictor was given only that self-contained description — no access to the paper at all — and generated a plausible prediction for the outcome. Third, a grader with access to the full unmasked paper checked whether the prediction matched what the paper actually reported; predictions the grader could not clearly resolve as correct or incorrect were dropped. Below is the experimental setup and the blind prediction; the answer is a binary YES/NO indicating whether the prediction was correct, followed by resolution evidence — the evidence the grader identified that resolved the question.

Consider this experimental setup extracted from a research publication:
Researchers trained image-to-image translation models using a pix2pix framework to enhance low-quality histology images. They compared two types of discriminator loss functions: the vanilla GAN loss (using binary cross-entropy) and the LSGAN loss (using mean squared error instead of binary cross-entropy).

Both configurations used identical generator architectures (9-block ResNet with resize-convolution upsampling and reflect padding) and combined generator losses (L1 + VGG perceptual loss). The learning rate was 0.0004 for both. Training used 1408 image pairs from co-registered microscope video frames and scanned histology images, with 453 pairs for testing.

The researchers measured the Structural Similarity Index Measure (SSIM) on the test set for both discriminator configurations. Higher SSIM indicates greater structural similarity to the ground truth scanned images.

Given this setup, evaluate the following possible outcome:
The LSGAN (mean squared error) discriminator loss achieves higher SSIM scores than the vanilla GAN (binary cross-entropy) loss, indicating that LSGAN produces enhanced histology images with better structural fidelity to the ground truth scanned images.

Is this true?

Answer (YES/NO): NO